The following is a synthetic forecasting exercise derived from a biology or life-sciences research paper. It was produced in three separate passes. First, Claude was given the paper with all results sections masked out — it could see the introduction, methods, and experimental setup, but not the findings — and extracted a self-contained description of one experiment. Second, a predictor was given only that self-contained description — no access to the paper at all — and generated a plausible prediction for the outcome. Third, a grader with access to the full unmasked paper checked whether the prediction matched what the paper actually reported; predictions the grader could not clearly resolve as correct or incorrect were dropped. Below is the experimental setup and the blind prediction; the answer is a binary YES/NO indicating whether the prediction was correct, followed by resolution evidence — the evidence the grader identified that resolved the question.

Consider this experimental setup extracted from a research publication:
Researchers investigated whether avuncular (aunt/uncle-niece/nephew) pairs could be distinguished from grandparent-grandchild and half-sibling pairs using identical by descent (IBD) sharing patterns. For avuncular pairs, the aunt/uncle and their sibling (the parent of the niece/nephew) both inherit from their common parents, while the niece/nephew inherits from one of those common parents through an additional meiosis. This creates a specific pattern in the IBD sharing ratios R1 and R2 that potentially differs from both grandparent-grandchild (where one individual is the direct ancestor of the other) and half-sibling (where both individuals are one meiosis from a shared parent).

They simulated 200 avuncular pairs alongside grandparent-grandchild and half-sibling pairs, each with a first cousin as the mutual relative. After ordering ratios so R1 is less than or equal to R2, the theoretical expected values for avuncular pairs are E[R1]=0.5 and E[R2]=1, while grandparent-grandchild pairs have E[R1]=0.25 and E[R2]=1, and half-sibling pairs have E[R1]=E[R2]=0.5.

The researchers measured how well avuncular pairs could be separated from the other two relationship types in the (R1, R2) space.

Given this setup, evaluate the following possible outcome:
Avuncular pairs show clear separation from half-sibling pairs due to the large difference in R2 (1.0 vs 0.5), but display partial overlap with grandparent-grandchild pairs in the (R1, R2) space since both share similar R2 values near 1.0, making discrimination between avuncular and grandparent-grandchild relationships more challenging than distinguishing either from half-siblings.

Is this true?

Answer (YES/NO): NO